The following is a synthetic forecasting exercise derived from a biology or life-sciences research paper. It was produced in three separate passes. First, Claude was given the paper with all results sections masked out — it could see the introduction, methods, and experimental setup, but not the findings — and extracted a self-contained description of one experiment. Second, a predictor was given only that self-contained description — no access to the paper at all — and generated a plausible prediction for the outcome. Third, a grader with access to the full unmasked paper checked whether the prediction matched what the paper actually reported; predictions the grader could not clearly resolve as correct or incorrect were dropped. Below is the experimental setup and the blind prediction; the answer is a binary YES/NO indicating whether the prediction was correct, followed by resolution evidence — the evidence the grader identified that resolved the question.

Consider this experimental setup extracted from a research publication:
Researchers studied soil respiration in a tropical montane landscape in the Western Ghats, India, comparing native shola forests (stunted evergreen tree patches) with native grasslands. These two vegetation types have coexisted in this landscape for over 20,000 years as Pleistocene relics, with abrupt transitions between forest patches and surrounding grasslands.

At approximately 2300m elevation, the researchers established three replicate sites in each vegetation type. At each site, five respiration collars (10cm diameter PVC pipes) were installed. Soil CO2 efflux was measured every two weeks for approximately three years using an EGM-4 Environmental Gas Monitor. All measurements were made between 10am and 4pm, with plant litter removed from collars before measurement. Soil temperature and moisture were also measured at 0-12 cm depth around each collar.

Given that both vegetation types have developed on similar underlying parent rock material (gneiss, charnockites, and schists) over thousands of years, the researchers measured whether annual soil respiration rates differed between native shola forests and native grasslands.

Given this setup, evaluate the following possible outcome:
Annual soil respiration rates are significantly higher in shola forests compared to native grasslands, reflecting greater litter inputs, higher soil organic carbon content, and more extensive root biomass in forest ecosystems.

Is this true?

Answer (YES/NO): NO